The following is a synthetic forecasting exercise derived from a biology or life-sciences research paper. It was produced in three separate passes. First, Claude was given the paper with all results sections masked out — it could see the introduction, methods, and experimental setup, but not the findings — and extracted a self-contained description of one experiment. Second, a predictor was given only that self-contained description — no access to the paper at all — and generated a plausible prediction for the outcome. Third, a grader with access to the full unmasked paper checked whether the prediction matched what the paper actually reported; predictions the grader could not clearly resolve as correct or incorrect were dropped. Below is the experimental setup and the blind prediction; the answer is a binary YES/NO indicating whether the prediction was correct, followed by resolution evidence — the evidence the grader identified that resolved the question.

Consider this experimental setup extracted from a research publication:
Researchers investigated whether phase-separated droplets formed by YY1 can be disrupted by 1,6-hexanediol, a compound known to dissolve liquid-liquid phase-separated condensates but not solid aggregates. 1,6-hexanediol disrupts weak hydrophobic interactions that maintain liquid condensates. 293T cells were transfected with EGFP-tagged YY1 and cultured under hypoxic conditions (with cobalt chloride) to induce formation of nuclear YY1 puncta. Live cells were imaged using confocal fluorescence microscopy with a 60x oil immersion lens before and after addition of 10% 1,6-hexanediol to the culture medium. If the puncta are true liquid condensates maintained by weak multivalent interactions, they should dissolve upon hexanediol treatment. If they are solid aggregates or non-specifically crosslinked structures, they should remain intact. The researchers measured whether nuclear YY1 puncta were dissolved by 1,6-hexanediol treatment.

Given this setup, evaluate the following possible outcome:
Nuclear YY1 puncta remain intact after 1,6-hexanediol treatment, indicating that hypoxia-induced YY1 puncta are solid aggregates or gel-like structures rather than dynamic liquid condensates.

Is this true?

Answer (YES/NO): NO